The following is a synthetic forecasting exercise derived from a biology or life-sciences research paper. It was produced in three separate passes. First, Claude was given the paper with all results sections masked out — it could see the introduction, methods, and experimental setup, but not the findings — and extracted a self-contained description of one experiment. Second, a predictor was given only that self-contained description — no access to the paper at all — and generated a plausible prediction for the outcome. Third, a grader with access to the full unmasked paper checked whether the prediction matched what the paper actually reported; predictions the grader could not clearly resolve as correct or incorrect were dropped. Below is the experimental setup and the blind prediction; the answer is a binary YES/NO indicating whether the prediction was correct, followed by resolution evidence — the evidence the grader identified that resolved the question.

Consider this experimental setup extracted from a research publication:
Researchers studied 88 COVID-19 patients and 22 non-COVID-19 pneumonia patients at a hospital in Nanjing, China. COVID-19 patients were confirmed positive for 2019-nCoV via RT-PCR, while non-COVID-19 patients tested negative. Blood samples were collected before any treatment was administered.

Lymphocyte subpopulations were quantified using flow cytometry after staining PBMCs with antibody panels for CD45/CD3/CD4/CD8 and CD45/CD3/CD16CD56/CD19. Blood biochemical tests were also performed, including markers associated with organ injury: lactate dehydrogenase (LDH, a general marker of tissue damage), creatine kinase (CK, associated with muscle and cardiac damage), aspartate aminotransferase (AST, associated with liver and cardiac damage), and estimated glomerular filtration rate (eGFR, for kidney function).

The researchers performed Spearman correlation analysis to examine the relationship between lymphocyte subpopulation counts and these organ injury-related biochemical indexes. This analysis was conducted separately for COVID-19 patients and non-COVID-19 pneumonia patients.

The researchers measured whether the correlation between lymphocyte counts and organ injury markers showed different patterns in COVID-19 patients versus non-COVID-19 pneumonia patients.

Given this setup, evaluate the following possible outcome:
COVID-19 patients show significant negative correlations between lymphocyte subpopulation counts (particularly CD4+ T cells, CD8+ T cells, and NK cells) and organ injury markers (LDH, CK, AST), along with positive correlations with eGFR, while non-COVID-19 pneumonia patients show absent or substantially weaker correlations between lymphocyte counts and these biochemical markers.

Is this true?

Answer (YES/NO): NO